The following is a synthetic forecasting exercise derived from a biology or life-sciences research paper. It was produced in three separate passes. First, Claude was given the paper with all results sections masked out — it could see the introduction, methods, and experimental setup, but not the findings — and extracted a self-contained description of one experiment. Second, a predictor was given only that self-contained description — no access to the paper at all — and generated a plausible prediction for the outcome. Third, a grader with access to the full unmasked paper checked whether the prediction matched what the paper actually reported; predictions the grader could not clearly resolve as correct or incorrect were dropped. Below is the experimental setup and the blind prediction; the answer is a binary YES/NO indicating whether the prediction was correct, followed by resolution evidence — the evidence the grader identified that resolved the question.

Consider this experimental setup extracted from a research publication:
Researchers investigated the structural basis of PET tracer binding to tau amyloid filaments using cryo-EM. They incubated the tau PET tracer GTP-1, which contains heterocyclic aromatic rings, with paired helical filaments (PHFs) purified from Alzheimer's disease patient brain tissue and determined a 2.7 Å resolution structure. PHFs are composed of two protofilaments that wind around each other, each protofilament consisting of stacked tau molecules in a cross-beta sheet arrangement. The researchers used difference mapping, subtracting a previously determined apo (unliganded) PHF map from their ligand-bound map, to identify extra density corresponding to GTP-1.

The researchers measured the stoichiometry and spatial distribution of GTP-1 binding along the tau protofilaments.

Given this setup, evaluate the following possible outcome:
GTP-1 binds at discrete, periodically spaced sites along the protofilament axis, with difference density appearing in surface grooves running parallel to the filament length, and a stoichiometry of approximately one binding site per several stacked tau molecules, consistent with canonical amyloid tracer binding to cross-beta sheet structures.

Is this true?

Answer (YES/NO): NO